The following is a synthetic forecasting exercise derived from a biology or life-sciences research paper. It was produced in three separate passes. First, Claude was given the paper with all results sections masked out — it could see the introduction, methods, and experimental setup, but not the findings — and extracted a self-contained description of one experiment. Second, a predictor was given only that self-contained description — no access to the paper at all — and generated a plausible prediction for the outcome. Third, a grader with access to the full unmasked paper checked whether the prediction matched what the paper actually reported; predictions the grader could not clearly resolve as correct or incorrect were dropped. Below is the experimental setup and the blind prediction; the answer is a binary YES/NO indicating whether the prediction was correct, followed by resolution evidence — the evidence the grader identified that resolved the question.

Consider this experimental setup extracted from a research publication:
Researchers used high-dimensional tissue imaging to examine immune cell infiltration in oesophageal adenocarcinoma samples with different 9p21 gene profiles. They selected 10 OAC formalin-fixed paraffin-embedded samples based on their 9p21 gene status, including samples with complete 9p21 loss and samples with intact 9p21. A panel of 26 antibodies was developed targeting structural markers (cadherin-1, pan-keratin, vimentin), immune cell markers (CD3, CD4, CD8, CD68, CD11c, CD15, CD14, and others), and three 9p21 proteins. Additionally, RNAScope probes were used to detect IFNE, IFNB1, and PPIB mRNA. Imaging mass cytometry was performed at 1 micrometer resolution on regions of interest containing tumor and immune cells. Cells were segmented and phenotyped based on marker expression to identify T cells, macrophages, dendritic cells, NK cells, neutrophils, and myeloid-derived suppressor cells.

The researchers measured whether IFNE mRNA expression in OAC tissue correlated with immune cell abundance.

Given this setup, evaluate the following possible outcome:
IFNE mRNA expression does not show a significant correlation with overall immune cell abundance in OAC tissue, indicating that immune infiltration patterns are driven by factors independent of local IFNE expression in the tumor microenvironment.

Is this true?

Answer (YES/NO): YES